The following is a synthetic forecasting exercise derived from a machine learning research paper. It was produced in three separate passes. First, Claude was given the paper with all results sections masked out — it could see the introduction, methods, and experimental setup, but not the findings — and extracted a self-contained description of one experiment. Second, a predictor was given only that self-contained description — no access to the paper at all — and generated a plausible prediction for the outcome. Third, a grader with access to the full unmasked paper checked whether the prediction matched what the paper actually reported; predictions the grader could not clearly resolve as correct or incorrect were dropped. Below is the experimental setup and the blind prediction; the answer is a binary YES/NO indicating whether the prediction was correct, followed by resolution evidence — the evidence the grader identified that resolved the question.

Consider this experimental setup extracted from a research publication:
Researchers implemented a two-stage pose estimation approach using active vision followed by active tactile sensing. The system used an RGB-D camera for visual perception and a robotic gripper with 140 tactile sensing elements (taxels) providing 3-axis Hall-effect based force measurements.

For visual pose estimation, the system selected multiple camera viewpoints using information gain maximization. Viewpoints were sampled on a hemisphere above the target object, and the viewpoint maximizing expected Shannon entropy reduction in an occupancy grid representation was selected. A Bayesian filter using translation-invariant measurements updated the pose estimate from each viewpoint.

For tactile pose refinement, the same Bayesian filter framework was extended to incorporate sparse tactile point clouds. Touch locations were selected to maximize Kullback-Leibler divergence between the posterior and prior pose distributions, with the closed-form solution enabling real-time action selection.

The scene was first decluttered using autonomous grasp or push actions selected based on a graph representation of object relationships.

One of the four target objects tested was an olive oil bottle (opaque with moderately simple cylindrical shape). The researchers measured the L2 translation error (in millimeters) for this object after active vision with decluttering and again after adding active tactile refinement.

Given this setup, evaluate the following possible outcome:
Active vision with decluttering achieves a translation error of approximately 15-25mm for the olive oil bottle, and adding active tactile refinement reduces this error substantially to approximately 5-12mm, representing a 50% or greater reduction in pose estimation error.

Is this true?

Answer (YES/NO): NO